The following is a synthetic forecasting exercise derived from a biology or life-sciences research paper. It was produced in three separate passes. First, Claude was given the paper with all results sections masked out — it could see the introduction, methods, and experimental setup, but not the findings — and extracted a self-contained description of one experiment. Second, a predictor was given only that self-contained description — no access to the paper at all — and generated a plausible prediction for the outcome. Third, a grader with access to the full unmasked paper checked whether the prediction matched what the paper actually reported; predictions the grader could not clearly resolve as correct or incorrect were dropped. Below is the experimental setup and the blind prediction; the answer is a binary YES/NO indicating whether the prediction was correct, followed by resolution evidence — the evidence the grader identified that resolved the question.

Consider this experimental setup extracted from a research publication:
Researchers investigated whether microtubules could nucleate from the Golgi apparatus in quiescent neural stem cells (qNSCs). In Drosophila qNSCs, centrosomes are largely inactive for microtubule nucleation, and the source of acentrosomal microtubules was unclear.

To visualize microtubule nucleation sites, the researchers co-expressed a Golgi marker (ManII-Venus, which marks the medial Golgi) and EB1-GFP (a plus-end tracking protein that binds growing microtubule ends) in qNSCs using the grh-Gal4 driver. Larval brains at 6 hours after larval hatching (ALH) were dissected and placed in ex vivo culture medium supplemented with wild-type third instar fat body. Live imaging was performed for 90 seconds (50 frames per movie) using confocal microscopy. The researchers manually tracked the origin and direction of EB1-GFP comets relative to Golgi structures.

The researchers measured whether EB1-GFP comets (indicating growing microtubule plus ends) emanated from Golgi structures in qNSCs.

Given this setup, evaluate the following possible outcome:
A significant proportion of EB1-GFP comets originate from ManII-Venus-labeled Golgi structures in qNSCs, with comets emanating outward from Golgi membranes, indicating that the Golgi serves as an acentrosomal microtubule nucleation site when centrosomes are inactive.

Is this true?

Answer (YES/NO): YES